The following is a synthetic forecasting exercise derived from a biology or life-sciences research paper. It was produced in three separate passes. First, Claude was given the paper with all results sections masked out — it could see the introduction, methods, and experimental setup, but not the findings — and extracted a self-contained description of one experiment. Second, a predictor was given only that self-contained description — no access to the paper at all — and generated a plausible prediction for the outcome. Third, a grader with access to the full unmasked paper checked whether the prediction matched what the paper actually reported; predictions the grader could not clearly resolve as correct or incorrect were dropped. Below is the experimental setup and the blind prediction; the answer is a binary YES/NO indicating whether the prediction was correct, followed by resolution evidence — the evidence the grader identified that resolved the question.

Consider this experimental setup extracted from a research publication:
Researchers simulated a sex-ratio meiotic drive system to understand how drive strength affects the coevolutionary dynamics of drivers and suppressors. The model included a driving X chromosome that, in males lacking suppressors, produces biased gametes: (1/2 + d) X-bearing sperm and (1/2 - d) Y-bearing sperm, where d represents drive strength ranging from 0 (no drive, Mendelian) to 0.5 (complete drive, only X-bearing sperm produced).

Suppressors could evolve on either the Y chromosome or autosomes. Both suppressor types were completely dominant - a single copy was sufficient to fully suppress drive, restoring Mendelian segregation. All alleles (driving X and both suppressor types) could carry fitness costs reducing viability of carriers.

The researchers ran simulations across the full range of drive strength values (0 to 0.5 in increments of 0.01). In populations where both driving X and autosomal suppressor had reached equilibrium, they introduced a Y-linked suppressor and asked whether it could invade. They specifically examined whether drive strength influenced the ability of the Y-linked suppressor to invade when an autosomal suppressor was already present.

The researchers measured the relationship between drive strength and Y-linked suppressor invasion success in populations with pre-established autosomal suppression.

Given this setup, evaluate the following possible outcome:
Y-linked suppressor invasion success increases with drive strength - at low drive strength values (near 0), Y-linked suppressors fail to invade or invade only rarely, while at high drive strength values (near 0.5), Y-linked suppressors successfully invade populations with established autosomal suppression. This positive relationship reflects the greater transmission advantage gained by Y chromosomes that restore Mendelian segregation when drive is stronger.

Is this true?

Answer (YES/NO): YES